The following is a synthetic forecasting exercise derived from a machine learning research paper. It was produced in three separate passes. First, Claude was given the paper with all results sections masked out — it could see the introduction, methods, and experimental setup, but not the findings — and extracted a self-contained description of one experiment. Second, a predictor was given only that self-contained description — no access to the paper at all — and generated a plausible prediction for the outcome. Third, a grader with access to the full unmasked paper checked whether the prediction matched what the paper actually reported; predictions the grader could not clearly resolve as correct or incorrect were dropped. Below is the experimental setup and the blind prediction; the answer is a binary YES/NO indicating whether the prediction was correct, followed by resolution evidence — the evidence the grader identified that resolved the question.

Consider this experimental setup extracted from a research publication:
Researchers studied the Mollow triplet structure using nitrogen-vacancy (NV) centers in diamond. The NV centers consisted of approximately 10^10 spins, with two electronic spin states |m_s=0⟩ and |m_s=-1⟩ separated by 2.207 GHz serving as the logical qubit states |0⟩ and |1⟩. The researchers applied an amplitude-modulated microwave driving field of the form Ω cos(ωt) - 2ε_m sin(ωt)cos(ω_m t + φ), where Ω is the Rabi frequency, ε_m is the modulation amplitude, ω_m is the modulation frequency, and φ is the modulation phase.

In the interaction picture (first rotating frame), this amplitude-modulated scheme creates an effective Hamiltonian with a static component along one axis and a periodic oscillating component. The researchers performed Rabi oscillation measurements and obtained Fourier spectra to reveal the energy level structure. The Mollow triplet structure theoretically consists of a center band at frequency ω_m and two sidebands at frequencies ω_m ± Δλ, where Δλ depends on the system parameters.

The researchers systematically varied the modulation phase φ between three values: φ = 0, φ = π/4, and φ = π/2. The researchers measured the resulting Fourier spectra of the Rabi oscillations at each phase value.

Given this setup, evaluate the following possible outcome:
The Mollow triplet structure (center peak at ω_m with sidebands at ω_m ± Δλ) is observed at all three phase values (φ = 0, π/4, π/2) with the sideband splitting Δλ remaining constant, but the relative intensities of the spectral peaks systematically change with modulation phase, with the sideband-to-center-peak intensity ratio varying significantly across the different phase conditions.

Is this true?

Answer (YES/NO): NO